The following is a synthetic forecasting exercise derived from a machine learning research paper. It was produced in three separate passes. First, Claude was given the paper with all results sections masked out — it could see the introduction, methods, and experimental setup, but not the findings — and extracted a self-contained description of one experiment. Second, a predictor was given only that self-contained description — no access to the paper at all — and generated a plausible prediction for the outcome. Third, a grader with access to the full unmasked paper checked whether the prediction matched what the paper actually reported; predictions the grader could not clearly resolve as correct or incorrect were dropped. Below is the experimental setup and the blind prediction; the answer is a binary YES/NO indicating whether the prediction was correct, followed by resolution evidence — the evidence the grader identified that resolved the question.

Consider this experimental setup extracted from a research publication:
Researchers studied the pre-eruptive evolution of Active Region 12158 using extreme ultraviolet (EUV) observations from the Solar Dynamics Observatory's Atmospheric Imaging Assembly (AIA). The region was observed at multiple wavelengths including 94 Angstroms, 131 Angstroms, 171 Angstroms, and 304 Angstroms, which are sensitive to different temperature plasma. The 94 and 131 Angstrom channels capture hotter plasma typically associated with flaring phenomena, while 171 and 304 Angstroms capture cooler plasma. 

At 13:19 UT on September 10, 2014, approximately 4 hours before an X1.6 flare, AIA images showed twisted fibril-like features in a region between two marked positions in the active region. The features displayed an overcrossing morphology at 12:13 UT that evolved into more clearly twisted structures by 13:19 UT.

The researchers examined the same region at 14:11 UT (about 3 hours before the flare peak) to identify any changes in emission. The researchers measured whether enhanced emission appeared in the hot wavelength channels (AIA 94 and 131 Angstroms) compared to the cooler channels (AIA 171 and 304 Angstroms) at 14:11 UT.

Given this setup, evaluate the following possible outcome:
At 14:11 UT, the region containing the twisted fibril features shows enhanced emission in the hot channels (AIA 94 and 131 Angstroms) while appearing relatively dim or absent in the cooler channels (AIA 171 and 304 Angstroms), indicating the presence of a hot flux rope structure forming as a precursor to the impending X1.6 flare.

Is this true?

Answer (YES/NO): NO